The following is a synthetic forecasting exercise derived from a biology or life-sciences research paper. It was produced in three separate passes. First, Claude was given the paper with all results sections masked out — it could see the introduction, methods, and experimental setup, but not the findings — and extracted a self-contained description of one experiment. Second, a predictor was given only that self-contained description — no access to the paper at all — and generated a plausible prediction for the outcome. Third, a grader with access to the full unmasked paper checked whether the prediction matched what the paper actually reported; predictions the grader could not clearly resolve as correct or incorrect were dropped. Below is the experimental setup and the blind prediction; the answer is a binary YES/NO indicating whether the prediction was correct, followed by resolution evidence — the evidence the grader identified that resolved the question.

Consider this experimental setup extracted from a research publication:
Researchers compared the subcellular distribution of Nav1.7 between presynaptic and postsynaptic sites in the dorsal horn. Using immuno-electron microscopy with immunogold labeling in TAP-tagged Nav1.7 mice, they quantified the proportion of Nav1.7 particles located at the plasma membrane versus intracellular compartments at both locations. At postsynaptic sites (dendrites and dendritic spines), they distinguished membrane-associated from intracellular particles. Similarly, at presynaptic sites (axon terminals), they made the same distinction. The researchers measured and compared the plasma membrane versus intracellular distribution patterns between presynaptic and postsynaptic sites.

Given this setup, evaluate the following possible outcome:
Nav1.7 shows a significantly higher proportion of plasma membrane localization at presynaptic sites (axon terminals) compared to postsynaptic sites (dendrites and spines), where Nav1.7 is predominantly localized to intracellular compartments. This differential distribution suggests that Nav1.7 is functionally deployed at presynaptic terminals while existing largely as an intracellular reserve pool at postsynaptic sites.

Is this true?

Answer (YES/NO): YES